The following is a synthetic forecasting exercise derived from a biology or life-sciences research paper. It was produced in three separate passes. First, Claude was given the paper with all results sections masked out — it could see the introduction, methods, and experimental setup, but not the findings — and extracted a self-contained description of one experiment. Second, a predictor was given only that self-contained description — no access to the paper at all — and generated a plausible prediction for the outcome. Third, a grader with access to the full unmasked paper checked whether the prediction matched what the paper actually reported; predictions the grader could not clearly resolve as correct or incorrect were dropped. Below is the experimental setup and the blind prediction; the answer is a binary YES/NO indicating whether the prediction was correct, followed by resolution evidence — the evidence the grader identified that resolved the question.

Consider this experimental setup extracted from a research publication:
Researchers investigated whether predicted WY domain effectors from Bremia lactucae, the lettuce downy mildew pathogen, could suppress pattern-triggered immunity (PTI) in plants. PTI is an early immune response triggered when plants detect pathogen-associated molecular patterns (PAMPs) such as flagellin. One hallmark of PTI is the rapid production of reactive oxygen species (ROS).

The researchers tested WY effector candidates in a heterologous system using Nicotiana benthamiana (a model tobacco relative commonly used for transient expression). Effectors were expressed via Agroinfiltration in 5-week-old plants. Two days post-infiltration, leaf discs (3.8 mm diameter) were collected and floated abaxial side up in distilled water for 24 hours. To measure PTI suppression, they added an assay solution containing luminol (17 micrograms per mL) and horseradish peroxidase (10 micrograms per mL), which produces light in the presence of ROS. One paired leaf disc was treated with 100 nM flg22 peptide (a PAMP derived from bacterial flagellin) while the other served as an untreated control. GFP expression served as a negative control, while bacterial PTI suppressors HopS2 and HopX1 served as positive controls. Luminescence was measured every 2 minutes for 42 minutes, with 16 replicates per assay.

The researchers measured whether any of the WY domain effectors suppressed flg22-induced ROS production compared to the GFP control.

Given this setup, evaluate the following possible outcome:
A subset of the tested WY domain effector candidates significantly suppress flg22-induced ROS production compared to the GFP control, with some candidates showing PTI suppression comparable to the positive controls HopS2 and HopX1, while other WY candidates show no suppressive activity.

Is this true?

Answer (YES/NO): YES